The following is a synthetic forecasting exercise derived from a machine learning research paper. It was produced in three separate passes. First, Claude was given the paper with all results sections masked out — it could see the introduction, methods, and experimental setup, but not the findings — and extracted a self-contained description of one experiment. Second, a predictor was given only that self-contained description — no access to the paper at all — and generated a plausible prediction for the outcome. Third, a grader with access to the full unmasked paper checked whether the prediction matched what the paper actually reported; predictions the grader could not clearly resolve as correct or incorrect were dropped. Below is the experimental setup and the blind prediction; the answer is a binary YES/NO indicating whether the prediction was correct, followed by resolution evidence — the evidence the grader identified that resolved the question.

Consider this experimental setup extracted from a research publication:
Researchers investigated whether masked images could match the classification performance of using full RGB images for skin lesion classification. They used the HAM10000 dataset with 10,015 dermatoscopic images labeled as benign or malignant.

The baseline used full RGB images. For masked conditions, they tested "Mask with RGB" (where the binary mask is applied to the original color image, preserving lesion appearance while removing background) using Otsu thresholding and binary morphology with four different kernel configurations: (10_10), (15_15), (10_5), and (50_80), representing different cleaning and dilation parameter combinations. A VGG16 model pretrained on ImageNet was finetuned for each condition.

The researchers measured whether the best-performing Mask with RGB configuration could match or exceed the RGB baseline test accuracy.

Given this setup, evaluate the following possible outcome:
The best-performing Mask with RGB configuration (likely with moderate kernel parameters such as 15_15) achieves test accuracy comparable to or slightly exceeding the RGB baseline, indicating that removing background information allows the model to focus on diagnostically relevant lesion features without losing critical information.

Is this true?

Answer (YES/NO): NO